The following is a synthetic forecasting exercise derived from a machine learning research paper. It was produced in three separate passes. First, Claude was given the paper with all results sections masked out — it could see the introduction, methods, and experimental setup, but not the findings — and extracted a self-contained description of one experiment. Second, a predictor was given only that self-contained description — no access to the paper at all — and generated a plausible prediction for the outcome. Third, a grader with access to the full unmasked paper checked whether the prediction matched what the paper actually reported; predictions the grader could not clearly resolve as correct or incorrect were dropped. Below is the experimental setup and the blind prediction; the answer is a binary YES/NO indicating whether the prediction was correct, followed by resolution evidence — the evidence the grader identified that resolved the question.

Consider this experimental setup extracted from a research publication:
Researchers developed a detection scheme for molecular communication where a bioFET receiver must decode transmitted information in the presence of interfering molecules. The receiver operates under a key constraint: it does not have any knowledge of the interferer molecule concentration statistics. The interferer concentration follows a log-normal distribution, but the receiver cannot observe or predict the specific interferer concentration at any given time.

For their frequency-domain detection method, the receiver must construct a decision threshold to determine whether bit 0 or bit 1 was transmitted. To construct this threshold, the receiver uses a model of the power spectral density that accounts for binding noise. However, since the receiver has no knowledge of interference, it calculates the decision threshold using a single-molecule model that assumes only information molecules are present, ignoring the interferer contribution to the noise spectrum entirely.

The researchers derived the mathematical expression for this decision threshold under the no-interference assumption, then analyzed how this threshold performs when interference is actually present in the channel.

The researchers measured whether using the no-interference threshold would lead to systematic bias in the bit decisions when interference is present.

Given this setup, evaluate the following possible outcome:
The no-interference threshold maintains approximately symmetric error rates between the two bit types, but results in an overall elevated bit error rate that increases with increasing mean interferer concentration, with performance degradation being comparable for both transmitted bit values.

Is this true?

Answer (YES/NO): NO